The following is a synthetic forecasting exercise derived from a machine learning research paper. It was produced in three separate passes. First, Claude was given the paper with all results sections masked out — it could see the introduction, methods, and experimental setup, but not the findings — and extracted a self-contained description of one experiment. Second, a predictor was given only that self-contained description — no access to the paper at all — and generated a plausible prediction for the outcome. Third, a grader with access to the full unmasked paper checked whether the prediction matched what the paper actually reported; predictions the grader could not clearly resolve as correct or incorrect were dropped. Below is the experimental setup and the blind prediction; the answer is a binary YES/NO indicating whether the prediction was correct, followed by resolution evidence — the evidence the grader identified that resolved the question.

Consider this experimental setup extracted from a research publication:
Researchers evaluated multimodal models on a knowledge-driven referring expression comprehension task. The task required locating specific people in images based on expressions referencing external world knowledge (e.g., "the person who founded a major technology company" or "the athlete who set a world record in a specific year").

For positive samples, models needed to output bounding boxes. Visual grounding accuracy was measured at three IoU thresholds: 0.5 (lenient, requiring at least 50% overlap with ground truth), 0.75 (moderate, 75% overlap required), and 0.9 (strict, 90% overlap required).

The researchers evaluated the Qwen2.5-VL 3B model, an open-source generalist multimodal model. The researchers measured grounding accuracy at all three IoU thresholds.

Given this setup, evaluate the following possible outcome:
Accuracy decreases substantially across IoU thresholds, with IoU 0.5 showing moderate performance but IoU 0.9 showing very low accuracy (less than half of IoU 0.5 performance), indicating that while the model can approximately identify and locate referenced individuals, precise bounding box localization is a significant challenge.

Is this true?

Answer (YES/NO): NO